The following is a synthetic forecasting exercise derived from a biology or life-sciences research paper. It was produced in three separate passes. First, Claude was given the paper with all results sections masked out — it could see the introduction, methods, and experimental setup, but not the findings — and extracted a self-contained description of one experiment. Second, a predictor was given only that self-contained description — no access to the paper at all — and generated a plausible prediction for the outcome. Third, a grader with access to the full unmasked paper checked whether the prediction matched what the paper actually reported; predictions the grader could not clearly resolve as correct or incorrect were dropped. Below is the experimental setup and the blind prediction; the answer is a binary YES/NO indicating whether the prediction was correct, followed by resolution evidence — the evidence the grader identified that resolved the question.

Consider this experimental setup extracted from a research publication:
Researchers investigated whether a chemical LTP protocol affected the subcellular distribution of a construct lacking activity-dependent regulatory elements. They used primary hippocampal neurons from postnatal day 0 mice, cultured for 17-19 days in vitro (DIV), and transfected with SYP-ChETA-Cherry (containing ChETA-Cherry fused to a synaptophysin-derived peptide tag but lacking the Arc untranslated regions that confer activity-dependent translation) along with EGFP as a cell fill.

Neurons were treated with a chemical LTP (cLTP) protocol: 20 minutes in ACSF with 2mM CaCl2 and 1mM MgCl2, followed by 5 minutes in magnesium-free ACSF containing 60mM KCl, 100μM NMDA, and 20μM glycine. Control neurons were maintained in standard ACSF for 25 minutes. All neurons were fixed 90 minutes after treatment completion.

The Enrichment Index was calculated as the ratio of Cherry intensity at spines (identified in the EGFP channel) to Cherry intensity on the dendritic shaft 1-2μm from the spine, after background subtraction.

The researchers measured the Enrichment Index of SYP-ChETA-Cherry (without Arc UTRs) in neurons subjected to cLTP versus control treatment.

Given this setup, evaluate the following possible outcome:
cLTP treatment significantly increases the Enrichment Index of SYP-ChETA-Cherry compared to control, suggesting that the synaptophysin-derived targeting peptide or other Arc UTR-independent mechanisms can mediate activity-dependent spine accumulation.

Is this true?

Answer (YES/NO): NO